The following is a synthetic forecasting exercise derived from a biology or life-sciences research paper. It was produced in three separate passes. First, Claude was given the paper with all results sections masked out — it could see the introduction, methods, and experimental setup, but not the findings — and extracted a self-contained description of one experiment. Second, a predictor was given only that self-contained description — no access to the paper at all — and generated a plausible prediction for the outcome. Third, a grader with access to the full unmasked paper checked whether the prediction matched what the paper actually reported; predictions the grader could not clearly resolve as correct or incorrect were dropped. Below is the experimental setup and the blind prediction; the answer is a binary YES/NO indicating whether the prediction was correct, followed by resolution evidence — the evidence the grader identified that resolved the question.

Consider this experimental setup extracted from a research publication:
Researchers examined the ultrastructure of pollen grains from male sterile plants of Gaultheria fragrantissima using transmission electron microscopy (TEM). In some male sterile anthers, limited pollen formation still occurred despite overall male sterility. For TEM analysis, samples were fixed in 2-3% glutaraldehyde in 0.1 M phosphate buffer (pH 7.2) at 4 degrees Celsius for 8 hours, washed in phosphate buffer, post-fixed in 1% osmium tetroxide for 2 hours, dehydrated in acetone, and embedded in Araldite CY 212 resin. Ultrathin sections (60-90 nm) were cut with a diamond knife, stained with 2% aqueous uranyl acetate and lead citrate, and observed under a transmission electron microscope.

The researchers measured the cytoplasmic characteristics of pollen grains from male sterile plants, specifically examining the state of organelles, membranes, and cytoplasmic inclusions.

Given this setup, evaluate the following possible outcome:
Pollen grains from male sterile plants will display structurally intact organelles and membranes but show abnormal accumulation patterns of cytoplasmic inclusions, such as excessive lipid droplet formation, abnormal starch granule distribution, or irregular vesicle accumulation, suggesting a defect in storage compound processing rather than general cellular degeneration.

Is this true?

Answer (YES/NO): NO